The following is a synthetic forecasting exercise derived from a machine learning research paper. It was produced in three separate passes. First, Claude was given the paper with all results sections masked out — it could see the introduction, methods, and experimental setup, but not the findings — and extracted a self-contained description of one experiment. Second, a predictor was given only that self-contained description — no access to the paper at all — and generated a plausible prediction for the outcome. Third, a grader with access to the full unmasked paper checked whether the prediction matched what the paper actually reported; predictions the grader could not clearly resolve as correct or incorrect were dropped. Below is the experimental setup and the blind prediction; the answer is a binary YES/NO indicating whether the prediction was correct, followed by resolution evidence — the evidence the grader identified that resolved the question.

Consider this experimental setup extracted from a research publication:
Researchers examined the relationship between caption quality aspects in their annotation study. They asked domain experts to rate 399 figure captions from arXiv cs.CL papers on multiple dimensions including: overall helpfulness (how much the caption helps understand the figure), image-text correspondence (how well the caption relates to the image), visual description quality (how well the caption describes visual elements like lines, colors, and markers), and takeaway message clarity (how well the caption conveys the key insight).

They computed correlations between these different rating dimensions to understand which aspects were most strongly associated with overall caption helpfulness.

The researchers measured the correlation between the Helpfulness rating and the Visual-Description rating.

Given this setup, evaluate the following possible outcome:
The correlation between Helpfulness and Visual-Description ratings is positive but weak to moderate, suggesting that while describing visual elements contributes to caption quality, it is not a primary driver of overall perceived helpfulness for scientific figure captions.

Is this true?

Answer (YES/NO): NO